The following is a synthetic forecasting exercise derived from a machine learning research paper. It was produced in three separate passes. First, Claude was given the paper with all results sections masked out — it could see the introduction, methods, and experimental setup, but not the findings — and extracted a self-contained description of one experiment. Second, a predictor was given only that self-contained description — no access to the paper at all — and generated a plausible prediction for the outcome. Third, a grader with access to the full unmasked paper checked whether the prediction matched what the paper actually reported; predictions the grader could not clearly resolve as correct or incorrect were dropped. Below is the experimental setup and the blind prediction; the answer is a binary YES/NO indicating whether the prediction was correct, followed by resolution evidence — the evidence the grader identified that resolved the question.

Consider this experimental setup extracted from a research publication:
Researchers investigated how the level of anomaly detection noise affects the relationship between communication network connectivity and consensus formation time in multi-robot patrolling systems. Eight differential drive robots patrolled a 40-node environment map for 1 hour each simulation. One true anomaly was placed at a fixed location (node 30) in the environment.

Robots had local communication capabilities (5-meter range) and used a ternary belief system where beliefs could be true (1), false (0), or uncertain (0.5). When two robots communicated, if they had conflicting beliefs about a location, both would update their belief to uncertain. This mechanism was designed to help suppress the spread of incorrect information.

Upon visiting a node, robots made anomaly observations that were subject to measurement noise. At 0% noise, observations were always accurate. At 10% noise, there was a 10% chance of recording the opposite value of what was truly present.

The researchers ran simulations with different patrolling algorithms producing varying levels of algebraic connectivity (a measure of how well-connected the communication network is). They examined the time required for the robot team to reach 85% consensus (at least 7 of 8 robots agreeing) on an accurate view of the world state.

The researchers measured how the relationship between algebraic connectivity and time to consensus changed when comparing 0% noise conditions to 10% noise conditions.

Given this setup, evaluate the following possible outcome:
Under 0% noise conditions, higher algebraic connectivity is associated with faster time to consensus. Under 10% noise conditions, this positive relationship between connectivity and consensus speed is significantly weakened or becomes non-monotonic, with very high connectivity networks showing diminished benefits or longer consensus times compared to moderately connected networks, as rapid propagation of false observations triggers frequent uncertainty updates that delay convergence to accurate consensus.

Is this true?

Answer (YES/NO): NO